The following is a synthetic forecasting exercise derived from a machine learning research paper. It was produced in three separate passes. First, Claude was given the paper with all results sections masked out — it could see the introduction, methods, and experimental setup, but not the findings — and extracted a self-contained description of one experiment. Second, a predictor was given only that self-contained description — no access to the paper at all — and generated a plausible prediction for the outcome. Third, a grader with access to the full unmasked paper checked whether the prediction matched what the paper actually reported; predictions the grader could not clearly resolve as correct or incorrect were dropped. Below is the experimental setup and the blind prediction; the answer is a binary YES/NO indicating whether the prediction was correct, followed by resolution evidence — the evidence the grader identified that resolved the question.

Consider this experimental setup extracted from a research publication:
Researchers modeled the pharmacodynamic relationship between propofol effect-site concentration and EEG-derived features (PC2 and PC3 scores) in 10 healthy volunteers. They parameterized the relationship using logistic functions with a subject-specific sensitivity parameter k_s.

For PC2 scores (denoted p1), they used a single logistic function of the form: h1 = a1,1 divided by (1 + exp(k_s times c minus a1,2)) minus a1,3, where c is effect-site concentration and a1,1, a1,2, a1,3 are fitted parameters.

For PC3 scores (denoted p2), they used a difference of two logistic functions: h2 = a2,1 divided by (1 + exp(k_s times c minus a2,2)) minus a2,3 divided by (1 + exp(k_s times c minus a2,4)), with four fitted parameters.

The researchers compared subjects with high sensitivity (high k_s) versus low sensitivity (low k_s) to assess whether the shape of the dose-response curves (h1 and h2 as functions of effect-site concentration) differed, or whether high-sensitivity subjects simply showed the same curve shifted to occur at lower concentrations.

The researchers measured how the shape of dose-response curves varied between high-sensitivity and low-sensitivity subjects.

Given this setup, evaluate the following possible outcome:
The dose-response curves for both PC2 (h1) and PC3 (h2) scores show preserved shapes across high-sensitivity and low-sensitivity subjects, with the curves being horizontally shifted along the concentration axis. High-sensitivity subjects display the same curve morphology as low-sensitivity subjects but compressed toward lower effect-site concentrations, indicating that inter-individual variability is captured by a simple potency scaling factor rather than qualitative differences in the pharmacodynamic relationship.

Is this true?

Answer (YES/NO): YES